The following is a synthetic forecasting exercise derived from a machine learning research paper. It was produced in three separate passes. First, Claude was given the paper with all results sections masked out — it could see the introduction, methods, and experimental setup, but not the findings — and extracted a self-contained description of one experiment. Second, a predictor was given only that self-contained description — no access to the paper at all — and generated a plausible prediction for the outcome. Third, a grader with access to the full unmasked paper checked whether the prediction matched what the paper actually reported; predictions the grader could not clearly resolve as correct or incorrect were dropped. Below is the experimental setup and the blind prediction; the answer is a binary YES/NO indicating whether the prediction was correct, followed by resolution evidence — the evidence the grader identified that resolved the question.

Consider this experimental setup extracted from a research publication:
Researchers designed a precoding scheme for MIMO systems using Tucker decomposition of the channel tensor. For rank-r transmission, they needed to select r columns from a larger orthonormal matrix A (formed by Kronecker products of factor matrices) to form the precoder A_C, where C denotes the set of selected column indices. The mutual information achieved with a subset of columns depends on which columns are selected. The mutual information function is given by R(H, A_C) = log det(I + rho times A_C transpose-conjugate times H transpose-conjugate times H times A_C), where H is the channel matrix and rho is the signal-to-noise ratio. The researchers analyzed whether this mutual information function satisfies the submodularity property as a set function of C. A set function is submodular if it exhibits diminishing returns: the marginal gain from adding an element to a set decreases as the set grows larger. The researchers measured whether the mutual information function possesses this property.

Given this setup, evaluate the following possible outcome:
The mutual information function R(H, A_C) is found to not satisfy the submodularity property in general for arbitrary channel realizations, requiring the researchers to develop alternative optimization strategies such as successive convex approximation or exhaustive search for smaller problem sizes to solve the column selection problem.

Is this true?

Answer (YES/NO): NO